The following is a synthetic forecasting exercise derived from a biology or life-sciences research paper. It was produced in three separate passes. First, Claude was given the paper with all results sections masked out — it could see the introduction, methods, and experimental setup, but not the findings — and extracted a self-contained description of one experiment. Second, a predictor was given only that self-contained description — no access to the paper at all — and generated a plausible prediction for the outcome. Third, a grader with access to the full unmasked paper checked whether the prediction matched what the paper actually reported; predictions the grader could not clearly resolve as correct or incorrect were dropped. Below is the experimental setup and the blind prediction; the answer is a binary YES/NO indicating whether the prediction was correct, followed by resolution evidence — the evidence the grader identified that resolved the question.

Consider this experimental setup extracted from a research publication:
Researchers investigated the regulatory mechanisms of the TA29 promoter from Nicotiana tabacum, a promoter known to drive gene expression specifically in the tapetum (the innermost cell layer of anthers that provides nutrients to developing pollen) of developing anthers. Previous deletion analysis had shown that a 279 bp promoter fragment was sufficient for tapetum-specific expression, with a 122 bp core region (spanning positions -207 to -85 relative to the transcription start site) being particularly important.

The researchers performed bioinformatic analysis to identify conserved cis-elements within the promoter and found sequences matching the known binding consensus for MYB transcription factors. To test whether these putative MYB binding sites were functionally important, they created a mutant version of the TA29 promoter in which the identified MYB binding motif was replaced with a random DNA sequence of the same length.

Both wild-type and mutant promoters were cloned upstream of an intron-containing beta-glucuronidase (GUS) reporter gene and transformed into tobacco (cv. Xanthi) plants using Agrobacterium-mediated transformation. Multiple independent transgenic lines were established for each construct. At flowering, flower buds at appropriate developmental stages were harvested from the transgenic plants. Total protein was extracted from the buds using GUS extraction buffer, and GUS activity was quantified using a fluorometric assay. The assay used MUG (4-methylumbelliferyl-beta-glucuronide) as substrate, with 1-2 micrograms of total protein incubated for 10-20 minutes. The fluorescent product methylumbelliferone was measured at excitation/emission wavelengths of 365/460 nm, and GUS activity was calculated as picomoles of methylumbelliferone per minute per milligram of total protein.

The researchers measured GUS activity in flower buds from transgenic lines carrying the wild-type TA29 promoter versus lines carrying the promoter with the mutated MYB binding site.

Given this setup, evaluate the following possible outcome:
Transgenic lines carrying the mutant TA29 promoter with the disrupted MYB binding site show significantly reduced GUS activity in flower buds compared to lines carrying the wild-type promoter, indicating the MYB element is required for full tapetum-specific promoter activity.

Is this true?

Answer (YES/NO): YES